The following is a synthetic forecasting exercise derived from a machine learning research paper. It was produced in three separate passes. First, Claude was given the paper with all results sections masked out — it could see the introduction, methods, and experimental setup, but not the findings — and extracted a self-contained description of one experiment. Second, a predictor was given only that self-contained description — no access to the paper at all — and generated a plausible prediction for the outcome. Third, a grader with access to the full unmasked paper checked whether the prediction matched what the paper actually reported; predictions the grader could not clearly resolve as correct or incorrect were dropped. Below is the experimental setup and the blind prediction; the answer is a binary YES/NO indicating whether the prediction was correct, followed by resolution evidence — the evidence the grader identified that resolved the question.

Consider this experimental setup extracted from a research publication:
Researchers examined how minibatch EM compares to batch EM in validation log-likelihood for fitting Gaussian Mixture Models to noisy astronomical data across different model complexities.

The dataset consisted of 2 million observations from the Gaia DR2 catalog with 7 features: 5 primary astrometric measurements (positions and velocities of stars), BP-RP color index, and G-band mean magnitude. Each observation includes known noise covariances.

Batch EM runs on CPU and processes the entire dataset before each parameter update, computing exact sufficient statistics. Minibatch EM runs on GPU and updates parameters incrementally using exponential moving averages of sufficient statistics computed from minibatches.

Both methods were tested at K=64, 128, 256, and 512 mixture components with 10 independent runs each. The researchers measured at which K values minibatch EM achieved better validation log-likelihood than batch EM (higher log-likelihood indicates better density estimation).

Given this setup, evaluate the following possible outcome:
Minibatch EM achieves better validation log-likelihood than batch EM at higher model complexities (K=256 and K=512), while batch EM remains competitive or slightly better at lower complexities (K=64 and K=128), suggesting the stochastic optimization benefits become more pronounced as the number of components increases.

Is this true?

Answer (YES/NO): NO